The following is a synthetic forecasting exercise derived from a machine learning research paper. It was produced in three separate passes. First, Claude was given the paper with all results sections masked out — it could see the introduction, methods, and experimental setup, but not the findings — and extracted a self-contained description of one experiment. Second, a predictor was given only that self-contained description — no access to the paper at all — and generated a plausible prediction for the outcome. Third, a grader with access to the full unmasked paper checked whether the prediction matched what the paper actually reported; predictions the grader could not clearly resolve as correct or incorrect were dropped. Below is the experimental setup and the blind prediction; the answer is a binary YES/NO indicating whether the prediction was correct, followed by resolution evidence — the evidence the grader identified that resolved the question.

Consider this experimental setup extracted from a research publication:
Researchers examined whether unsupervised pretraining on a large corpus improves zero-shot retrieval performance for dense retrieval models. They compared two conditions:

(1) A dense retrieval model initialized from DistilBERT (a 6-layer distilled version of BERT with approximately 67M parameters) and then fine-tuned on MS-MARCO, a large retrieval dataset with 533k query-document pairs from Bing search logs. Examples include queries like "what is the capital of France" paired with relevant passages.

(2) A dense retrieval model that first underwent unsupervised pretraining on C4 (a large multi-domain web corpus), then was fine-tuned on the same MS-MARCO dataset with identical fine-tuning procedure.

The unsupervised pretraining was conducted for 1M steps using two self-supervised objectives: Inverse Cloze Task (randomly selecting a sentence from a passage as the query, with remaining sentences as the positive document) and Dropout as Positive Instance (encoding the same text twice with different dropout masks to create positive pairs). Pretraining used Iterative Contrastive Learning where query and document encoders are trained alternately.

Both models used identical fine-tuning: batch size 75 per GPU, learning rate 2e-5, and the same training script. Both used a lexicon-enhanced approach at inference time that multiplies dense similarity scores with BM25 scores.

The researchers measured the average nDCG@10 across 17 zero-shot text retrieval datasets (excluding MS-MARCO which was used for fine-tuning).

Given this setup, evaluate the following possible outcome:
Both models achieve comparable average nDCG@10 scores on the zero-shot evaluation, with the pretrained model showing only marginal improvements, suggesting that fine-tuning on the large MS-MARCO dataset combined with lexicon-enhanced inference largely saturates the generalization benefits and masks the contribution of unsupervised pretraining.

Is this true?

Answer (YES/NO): NO